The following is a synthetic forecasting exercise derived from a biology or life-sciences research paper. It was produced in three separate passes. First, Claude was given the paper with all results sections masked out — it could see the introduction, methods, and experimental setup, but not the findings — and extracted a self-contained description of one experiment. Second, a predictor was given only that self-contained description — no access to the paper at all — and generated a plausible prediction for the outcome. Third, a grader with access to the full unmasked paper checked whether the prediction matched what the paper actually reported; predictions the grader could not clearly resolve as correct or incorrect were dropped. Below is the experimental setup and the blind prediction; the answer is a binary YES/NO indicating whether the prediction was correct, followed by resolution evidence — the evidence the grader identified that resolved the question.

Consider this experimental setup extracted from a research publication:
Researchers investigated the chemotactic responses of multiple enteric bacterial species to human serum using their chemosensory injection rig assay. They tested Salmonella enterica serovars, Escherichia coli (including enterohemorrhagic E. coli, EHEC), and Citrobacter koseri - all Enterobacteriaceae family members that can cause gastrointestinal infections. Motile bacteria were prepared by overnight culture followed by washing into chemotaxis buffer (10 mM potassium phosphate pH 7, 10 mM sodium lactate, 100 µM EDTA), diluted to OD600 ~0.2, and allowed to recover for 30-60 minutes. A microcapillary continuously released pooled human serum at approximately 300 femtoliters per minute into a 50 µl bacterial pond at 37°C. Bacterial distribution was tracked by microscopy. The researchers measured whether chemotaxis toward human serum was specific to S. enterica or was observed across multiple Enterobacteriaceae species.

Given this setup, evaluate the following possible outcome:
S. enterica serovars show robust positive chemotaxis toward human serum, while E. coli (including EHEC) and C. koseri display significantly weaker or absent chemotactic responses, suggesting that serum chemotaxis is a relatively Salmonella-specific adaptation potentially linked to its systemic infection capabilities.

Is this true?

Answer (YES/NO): NO